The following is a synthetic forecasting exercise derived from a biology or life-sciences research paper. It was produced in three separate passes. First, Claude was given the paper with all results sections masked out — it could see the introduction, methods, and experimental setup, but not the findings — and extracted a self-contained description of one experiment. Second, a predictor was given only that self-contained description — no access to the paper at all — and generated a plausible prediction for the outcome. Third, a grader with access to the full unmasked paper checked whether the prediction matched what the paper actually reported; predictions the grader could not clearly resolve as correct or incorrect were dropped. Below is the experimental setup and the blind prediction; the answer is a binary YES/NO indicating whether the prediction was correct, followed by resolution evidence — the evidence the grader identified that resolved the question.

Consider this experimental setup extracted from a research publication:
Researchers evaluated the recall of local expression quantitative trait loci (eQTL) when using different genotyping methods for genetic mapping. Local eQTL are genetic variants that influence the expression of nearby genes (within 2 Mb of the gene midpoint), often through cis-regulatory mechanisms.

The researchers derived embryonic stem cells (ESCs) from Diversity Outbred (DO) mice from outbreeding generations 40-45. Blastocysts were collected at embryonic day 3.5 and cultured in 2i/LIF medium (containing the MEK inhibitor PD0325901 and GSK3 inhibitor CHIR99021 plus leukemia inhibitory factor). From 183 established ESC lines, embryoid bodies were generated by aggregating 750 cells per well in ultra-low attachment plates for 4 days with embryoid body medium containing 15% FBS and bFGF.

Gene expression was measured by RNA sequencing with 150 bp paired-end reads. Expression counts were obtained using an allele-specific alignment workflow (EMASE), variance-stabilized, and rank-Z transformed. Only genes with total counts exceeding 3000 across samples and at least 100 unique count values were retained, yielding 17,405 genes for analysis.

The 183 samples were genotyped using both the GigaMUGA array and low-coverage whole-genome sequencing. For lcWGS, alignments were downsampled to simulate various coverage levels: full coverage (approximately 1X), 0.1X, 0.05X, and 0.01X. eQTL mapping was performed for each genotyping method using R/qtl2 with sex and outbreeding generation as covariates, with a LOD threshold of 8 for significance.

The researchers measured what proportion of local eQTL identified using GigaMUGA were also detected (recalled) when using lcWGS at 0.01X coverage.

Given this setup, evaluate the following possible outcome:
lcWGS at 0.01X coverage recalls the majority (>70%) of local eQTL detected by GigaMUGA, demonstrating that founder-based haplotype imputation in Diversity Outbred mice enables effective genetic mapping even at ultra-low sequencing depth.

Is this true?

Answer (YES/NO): YES